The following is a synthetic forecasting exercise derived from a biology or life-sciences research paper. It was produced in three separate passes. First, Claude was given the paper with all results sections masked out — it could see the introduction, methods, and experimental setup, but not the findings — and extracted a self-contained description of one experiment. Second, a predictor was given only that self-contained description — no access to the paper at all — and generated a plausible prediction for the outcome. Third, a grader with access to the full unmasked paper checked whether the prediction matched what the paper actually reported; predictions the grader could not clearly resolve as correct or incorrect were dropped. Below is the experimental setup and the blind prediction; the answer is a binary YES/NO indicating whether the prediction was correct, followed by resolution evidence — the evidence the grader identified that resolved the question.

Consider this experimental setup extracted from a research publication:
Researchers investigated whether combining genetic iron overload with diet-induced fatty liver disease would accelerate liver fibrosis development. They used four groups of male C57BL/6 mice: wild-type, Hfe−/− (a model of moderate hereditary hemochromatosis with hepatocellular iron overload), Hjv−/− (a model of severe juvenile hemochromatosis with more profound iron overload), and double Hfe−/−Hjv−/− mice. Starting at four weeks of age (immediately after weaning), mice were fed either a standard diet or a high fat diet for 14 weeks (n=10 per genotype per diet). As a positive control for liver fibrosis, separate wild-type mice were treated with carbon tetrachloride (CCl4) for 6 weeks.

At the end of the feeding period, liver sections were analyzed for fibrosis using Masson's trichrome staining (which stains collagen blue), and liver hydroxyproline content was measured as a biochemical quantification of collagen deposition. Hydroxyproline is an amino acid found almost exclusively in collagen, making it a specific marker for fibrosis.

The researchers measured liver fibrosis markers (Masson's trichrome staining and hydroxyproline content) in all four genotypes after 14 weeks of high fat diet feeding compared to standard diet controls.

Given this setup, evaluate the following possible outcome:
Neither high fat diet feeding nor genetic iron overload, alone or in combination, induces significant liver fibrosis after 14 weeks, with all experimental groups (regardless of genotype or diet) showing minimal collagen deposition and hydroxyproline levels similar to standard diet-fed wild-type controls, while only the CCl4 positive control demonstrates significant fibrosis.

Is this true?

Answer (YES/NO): YES